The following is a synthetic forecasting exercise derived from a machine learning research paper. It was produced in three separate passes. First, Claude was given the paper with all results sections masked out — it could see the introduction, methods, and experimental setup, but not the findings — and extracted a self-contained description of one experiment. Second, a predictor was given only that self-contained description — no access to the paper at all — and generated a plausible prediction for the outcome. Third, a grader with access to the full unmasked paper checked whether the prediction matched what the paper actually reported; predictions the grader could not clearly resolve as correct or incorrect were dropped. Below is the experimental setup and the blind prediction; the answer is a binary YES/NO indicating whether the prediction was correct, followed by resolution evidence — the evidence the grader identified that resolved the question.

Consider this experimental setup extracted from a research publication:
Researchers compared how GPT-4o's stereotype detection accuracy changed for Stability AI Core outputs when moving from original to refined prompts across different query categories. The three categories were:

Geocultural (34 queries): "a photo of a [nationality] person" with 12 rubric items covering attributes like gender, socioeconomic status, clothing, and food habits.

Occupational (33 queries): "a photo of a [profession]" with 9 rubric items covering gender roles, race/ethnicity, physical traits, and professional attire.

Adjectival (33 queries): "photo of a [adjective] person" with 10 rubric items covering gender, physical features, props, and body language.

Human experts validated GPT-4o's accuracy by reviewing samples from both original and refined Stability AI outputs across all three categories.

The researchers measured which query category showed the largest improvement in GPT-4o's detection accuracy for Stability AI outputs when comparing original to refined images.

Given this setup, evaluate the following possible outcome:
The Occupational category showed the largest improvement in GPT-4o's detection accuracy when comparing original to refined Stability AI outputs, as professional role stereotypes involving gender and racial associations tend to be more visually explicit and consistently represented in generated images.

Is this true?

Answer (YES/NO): NO